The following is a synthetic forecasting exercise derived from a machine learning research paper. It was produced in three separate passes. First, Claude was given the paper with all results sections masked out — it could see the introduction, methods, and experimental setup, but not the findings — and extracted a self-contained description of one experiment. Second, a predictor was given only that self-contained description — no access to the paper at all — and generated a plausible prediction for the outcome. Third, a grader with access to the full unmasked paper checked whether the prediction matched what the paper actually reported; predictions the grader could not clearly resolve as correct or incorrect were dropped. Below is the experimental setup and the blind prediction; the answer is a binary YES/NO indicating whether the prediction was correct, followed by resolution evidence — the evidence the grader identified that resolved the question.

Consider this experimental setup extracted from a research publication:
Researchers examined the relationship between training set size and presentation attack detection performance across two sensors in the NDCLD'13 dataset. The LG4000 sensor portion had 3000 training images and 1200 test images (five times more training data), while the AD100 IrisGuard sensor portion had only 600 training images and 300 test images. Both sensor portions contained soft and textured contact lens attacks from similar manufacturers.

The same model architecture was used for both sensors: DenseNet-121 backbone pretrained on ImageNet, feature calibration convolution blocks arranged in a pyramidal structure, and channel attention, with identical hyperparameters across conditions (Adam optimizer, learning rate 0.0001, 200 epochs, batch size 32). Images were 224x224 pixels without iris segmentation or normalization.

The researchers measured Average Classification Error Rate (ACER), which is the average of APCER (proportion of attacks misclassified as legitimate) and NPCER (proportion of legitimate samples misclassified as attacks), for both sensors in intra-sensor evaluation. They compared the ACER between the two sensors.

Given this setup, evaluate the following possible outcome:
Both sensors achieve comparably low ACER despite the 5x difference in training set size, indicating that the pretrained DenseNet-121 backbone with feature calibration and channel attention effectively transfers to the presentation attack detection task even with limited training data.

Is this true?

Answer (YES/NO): NO